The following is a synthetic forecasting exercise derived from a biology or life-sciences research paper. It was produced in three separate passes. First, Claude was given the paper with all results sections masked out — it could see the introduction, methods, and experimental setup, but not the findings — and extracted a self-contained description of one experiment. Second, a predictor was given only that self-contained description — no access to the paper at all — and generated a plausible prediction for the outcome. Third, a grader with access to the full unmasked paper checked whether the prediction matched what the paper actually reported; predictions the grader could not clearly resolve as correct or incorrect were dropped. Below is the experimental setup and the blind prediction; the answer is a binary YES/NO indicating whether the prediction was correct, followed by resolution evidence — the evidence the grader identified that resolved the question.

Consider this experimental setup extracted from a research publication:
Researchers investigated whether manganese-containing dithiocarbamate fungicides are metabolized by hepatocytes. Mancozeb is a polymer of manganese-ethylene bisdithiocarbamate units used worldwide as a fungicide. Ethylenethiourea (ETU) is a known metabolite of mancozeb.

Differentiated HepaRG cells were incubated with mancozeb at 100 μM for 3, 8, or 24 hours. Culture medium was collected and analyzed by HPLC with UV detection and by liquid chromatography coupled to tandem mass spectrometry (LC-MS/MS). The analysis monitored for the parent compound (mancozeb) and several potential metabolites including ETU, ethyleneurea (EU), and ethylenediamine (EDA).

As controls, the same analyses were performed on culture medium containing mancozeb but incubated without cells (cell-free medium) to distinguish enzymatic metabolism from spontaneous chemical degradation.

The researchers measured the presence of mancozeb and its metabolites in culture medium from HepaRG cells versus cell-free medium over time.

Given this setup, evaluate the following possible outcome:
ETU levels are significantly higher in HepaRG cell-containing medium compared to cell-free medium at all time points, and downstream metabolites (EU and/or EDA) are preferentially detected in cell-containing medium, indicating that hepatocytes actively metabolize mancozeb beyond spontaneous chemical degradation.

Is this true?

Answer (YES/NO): NO